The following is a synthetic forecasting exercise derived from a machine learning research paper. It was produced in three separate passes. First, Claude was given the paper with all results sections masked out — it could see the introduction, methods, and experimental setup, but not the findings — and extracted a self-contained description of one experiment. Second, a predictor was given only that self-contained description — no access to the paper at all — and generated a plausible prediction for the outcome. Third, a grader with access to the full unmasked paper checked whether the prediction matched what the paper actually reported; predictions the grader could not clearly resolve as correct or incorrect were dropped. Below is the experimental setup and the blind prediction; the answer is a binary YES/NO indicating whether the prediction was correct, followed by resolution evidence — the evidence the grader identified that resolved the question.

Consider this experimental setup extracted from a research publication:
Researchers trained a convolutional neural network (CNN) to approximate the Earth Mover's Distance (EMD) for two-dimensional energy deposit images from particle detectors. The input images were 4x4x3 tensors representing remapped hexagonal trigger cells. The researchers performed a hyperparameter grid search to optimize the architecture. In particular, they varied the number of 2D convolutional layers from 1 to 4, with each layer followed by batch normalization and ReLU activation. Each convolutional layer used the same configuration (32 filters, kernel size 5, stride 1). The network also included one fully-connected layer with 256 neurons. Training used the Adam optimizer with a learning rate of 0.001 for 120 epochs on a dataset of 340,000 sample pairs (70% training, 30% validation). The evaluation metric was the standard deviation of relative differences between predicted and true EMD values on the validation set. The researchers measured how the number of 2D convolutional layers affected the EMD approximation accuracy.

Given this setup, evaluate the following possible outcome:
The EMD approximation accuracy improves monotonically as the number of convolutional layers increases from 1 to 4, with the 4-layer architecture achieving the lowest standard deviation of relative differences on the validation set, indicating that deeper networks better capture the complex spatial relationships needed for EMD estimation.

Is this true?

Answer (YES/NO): YES